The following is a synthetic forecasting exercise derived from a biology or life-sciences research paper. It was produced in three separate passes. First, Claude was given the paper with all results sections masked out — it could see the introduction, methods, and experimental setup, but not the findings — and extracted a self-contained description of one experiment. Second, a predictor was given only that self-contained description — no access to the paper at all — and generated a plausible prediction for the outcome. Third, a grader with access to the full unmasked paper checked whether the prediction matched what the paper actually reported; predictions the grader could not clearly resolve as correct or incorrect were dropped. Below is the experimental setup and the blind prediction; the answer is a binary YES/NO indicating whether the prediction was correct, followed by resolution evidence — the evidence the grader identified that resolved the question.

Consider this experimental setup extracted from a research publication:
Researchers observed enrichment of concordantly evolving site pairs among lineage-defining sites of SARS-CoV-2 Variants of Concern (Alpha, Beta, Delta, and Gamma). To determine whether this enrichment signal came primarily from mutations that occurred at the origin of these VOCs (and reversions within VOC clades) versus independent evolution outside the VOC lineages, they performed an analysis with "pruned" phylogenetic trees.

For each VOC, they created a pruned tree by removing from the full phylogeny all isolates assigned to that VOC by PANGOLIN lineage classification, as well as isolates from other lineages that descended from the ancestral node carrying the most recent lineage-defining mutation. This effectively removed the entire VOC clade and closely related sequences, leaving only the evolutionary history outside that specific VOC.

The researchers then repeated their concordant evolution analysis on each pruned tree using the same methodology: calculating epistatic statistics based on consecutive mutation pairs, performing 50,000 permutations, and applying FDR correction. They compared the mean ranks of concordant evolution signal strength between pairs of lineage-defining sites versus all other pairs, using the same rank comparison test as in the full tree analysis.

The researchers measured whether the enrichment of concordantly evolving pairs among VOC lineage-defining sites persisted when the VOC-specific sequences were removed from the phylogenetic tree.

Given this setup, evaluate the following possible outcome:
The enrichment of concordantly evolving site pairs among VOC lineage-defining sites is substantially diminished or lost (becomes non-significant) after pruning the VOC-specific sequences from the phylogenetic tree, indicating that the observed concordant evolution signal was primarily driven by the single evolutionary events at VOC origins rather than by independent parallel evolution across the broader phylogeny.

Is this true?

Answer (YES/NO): NO